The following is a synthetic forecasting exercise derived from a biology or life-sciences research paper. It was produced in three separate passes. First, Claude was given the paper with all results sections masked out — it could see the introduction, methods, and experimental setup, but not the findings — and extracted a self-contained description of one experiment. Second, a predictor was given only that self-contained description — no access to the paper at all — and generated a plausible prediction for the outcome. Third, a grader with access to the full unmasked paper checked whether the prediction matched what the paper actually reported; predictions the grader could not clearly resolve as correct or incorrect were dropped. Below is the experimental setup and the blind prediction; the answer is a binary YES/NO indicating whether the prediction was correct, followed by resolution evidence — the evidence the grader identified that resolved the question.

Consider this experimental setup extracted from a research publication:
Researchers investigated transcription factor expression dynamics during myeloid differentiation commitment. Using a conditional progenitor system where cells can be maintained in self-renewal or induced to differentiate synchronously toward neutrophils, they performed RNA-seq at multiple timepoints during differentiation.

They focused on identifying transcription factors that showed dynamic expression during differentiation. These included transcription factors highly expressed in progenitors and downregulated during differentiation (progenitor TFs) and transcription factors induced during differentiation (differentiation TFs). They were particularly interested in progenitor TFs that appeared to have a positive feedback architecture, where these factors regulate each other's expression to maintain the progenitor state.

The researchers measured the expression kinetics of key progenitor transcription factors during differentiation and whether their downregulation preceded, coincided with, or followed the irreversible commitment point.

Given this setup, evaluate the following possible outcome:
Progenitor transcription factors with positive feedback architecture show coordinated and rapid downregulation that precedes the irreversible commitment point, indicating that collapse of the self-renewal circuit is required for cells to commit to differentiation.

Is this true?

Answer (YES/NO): YES